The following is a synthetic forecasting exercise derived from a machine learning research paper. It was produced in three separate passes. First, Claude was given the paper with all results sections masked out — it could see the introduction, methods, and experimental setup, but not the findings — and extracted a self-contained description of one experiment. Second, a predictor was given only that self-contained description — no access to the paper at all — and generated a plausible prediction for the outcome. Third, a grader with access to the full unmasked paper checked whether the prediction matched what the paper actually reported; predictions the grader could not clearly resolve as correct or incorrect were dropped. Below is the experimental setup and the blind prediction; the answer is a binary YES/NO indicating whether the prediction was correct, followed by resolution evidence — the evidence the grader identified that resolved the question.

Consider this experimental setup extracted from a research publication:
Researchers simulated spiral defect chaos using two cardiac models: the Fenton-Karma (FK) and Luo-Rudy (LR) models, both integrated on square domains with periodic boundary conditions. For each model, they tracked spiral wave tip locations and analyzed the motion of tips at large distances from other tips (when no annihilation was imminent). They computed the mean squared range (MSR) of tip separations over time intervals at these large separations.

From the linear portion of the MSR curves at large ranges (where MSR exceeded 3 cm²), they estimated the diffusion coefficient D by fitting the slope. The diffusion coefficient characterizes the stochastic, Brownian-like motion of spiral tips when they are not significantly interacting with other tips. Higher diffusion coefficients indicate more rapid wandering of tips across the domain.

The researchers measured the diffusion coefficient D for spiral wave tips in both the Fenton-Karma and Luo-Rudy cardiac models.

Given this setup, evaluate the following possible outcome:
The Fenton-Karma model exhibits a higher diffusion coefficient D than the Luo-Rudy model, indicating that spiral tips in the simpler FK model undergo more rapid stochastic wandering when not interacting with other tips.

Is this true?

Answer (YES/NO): NO